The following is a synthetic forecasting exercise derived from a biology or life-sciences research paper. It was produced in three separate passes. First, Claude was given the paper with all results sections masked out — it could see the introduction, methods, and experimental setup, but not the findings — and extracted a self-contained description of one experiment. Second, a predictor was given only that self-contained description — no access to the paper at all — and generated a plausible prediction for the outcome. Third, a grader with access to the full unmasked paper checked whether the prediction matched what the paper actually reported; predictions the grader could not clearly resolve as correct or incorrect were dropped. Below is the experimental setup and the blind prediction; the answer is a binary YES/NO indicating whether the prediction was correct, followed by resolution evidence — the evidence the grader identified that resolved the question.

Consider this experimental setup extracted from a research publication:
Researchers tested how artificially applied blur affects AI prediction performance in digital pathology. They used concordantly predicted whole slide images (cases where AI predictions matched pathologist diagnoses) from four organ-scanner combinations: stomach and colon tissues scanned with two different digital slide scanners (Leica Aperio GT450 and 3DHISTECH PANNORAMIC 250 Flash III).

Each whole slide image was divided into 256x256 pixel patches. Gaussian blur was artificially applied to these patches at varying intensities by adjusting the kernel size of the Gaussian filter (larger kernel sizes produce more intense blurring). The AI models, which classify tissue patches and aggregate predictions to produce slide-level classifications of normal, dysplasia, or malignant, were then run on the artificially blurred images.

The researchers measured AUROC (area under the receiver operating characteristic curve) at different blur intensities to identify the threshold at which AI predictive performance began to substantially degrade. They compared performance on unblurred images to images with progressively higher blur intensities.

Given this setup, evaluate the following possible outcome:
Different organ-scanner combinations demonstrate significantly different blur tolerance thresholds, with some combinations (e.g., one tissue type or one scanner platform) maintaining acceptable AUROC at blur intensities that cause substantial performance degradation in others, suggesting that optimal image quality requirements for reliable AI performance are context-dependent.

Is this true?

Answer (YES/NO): NO